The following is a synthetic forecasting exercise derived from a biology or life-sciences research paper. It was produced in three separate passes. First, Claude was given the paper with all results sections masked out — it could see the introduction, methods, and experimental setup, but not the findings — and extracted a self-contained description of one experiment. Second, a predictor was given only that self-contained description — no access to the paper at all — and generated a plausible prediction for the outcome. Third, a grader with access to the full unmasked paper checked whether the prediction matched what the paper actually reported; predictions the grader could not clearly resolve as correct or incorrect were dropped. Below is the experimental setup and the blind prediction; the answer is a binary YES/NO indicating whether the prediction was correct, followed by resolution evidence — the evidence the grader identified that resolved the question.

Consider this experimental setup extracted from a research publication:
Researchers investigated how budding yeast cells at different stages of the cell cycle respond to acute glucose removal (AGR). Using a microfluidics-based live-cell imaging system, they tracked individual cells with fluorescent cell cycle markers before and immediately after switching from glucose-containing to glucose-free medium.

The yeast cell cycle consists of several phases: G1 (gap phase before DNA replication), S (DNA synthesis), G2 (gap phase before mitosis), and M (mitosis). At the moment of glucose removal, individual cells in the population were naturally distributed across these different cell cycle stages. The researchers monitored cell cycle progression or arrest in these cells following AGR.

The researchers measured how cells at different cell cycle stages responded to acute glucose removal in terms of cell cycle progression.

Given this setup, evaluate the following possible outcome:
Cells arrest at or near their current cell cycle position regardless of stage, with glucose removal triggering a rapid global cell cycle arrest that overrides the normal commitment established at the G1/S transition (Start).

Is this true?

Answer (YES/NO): YES